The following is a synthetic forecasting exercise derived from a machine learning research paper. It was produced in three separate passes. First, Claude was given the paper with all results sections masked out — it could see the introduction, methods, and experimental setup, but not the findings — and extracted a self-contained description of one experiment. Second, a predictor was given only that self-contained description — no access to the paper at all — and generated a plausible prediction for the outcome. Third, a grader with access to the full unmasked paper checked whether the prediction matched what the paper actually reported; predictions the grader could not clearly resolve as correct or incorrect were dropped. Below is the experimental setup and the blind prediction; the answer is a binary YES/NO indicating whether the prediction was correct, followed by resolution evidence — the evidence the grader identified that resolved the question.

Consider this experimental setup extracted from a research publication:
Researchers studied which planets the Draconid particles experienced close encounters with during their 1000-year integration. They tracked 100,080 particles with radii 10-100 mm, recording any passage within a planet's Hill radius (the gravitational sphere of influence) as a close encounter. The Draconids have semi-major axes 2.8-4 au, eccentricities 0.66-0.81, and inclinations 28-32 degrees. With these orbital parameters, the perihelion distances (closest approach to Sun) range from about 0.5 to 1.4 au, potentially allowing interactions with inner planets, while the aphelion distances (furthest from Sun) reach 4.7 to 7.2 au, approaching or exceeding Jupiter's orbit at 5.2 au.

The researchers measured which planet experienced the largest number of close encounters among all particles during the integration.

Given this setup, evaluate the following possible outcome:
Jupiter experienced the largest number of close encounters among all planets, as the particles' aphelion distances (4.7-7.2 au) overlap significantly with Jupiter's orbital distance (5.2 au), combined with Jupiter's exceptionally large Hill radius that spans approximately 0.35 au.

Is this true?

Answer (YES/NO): YES